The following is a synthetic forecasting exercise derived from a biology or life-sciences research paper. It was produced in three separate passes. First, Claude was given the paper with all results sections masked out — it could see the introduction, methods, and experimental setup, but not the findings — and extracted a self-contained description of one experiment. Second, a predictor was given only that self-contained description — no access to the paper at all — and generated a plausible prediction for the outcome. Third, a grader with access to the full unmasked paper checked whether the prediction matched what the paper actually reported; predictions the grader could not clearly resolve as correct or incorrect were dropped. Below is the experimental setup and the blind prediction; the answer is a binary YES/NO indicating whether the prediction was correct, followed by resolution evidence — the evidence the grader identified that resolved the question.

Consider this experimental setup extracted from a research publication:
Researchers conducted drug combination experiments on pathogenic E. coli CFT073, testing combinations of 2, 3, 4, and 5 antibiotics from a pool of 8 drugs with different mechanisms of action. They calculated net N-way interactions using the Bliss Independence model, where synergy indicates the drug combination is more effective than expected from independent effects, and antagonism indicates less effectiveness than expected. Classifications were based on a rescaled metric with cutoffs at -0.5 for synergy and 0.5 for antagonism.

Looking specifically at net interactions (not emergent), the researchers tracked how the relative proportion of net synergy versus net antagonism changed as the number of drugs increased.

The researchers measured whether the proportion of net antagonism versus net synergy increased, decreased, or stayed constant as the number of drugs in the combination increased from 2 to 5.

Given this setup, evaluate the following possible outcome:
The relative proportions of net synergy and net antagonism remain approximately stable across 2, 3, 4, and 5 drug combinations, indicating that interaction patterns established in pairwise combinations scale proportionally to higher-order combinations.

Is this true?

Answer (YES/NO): NO